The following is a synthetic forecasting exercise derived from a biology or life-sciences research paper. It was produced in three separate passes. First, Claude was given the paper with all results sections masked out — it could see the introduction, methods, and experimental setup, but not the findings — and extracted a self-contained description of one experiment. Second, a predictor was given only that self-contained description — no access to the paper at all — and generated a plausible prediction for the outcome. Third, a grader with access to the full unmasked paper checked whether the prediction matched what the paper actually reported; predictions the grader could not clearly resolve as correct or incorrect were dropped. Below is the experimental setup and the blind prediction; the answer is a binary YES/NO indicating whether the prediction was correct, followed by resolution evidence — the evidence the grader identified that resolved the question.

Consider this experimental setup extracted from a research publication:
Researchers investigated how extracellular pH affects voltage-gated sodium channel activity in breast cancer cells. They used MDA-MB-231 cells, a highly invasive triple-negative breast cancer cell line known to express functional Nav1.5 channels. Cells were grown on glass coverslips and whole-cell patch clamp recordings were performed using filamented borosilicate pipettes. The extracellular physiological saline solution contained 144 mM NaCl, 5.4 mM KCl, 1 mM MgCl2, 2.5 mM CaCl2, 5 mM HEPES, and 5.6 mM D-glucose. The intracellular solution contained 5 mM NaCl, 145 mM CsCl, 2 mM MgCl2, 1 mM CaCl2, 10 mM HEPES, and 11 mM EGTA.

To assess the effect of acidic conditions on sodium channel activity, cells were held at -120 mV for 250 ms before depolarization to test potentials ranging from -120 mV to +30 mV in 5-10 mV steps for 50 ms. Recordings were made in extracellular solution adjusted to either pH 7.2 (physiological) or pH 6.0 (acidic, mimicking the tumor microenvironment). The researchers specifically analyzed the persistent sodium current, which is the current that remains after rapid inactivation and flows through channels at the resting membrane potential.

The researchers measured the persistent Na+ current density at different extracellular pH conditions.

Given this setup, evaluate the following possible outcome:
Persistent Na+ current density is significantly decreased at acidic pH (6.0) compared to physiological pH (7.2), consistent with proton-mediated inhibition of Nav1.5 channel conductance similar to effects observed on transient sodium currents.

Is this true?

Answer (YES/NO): NO